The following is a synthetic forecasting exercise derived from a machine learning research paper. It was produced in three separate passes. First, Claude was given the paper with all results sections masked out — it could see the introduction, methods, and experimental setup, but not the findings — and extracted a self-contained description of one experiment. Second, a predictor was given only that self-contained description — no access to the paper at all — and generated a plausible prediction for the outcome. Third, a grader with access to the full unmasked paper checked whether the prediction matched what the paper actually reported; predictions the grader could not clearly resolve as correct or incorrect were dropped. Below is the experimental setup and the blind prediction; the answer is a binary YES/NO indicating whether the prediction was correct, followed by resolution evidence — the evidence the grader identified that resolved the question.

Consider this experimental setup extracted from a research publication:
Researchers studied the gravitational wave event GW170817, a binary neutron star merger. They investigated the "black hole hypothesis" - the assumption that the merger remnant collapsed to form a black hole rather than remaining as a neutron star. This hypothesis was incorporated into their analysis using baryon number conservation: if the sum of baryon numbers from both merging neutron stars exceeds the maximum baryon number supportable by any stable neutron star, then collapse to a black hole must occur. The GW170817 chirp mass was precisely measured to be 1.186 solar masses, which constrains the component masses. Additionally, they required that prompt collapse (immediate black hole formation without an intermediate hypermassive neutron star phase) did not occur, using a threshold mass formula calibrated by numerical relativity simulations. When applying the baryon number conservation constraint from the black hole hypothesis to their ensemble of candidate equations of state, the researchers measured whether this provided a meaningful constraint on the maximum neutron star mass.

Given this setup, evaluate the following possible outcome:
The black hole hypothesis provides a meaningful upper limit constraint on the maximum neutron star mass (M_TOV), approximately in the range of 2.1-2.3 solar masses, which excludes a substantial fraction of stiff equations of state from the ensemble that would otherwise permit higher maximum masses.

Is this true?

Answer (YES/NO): NO